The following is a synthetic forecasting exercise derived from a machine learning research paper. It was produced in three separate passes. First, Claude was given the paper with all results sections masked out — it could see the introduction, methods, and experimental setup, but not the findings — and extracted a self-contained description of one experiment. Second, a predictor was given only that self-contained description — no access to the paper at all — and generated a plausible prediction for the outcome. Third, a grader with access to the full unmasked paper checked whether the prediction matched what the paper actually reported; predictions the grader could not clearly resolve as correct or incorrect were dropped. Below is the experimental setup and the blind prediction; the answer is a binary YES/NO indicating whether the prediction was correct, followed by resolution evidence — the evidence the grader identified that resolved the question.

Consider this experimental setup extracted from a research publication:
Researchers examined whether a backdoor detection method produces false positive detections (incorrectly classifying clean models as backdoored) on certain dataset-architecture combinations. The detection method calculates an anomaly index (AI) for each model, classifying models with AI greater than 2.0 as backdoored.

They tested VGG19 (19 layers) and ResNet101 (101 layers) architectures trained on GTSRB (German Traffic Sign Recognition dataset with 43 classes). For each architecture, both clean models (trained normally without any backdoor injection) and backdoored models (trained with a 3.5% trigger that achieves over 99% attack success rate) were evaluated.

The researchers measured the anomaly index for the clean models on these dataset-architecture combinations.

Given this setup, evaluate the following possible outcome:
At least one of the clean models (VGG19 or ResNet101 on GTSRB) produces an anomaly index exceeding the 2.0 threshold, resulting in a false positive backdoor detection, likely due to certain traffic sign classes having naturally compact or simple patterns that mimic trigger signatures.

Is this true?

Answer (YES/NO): YES